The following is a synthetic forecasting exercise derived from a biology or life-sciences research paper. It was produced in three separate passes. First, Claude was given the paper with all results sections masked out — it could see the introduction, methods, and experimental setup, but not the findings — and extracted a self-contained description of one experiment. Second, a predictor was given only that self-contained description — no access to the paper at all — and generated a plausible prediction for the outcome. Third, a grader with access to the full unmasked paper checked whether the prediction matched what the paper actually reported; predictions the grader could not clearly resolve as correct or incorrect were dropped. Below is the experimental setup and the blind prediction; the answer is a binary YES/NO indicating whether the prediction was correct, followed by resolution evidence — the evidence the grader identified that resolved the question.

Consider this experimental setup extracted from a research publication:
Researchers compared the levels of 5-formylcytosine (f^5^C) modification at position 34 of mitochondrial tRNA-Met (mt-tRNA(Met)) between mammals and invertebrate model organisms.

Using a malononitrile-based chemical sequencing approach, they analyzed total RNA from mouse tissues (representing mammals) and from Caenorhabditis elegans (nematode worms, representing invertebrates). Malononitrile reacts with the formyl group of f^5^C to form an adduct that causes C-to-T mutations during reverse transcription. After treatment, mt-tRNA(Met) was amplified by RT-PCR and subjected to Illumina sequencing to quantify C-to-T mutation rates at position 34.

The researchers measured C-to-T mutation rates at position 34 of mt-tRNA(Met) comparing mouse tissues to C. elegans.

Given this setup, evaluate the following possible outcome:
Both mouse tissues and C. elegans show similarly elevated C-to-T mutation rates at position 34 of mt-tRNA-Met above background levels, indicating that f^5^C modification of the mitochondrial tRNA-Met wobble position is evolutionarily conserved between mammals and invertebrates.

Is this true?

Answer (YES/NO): NO